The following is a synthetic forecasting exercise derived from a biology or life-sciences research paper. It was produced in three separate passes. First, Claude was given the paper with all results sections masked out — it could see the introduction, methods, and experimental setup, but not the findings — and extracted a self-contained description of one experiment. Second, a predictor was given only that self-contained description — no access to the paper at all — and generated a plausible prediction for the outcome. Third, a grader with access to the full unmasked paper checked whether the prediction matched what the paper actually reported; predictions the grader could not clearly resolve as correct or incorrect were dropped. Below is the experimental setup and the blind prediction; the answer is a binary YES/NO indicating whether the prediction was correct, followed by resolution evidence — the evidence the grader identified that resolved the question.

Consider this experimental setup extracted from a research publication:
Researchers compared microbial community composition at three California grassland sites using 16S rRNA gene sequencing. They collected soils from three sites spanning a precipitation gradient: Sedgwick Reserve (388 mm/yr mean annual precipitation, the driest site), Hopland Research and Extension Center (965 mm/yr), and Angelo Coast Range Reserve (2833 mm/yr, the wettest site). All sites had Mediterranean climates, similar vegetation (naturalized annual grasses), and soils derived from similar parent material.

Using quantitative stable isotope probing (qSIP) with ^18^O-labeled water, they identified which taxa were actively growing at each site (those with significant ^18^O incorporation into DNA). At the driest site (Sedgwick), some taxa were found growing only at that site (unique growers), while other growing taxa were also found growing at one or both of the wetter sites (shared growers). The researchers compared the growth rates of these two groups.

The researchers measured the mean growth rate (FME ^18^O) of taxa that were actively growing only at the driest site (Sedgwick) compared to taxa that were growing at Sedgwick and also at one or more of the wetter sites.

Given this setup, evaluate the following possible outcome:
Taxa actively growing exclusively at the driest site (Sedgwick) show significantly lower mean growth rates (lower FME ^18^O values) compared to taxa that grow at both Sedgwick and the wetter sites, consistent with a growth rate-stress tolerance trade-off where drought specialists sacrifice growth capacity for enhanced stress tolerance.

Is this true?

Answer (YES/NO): YES